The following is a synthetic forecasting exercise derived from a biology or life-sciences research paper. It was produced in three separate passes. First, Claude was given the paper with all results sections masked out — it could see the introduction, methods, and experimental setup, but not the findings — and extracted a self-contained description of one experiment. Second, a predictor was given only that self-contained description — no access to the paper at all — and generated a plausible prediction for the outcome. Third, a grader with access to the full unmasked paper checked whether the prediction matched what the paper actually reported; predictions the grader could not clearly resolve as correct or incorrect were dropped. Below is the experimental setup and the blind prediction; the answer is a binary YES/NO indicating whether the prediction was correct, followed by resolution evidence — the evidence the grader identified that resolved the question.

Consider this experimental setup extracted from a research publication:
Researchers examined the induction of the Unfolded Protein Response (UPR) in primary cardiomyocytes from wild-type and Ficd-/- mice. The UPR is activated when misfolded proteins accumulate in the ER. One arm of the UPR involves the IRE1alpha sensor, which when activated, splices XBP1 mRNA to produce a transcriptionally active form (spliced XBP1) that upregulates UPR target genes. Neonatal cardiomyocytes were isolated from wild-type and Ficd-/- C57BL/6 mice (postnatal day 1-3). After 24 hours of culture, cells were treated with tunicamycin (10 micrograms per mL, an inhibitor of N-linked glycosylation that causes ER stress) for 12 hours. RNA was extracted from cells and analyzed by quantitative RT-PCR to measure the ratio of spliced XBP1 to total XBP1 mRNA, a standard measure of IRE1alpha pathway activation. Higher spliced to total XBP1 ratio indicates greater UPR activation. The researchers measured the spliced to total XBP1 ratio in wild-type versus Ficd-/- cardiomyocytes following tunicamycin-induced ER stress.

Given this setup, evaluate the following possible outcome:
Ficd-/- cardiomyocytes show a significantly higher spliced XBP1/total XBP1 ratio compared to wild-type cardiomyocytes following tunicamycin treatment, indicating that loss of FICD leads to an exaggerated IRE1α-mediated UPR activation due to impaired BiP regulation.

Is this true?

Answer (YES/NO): YES